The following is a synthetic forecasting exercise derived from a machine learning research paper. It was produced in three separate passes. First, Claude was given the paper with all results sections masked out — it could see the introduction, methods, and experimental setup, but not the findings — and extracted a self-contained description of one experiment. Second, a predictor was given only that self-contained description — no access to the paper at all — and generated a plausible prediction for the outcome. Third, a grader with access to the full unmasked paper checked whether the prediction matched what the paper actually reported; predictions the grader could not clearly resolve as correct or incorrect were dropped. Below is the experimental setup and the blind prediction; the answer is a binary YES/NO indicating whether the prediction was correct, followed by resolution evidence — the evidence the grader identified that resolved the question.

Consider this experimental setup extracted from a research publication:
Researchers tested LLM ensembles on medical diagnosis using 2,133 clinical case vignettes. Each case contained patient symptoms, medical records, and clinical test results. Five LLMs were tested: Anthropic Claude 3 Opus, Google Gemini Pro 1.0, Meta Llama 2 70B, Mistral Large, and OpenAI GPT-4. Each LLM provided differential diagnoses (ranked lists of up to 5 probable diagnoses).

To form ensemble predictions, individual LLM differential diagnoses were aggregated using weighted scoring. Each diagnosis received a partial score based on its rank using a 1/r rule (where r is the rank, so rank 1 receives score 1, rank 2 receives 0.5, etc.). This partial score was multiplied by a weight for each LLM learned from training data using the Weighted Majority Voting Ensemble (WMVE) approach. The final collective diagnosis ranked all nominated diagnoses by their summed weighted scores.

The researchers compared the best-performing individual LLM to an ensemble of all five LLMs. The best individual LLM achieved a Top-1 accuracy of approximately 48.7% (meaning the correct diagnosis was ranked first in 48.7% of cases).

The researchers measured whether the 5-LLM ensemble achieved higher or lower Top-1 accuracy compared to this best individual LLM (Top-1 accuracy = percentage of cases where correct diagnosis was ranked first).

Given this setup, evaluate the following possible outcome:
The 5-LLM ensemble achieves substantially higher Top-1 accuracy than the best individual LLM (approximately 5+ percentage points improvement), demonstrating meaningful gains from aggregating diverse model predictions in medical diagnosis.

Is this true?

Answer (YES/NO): NO